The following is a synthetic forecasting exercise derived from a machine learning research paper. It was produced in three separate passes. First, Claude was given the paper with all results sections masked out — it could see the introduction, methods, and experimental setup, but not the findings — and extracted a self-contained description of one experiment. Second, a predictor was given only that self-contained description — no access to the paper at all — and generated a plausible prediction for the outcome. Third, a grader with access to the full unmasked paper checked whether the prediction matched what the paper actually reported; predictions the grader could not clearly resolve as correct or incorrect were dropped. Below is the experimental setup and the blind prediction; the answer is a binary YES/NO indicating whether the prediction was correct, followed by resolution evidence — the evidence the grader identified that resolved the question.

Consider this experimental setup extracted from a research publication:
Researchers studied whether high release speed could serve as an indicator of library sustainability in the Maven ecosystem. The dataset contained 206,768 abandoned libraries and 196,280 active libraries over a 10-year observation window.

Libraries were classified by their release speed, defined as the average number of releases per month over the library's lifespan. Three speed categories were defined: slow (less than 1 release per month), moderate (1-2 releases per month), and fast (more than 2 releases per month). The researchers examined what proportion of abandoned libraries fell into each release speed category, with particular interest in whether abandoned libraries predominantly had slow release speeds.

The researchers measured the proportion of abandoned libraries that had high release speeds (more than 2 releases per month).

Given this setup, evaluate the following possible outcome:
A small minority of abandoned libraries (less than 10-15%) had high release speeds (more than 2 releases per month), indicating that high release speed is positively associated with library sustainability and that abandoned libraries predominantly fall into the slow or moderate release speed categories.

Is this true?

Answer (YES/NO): NO